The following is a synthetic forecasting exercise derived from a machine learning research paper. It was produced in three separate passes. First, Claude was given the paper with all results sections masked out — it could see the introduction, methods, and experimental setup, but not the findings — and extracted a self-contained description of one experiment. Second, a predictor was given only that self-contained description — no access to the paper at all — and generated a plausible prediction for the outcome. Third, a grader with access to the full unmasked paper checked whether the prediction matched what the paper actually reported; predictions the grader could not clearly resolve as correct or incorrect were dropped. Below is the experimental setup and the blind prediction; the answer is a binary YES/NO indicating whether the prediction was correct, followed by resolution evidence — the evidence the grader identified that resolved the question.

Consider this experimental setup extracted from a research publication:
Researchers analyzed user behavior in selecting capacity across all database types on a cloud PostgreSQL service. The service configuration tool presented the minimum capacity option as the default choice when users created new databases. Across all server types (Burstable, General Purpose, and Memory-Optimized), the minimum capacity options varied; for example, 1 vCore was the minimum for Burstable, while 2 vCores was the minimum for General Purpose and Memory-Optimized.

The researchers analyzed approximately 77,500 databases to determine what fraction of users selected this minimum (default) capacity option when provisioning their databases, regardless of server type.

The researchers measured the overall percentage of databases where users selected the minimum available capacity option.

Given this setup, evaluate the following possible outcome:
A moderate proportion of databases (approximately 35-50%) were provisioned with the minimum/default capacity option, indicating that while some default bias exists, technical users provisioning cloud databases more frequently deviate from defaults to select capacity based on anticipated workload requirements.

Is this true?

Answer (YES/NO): NO